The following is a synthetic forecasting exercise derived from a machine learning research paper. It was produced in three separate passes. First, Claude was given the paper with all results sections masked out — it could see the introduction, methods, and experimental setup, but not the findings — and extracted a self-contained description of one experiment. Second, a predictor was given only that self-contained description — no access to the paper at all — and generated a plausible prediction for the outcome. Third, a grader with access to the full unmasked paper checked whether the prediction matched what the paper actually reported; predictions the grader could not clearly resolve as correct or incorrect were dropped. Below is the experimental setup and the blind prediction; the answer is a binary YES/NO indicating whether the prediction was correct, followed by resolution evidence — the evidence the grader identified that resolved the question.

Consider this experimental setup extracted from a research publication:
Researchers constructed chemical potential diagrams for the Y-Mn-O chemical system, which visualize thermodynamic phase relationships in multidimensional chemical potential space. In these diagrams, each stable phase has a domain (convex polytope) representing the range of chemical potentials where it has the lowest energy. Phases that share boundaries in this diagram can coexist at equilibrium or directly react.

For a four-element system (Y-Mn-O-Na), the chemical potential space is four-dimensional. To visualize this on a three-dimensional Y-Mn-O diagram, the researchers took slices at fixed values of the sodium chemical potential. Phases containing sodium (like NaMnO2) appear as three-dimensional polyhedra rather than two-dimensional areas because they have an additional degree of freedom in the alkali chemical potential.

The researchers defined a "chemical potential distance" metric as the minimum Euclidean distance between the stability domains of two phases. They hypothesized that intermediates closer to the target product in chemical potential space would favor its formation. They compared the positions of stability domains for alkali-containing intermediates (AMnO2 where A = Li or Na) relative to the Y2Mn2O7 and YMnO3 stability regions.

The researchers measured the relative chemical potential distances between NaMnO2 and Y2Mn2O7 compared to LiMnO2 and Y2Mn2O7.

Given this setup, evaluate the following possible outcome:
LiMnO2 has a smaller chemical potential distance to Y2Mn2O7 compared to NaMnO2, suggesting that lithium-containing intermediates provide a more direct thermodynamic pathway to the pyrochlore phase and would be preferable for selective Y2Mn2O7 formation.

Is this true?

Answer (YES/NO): NO